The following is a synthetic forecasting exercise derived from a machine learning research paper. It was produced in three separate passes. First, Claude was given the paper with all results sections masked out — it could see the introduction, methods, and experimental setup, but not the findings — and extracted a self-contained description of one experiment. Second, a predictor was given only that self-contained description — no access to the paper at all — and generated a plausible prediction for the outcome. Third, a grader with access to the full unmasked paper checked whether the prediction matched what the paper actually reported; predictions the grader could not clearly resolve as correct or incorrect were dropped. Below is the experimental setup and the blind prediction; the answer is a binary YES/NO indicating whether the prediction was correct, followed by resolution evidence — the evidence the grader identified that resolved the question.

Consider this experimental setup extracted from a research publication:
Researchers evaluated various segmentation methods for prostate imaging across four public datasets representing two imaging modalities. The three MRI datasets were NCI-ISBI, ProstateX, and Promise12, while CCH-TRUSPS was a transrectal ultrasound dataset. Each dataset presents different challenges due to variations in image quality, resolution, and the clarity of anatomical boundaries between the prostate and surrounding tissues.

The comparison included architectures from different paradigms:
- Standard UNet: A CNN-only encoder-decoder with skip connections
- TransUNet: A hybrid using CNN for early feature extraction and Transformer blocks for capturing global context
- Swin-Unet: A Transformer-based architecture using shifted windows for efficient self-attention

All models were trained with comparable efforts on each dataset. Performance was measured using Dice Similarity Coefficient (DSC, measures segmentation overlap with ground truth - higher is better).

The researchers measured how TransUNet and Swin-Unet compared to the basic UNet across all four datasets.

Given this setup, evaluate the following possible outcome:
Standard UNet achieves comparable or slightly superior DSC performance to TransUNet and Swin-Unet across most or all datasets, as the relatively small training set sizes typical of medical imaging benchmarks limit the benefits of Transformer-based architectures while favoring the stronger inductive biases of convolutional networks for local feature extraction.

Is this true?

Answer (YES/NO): NO